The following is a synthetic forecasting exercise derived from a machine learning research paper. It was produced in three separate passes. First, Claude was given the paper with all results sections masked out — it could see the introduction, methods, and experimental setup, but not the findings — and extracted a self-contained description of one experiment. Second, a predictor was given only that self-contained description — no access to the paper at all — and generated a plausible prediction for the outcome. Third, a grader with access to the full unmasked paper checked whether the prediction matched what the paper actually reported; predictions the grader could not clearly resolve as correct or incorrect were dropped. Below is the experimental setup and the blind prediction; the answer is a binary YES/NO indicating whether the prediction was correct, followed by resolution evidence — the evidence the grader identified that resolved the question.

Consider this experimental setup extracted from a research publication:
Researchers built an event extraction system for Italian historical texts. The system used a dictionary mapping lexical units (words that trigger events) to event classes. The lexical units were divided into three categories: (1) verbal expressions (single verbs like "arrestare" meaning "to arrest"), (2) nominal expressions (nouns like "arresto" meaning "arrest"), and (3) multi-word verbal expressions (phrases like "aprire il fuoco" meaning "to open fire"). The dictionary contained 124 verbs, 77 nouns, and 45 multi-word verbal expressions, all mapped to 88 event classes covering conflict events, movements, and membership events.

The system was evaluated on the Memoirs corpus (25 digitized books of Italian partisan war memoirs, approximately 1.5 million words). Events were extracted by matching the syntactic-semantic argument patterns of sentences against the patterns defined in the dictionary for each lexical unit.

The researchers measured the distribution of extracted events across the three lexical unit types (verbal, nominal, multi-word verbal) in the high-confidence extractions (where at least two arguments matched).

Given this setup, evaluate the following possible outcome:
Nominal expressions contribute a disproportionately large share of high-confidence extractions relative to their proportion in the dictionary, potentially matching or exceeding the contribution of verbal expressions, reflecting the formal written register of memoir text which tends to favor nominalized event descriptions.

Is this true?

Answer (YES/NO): NO